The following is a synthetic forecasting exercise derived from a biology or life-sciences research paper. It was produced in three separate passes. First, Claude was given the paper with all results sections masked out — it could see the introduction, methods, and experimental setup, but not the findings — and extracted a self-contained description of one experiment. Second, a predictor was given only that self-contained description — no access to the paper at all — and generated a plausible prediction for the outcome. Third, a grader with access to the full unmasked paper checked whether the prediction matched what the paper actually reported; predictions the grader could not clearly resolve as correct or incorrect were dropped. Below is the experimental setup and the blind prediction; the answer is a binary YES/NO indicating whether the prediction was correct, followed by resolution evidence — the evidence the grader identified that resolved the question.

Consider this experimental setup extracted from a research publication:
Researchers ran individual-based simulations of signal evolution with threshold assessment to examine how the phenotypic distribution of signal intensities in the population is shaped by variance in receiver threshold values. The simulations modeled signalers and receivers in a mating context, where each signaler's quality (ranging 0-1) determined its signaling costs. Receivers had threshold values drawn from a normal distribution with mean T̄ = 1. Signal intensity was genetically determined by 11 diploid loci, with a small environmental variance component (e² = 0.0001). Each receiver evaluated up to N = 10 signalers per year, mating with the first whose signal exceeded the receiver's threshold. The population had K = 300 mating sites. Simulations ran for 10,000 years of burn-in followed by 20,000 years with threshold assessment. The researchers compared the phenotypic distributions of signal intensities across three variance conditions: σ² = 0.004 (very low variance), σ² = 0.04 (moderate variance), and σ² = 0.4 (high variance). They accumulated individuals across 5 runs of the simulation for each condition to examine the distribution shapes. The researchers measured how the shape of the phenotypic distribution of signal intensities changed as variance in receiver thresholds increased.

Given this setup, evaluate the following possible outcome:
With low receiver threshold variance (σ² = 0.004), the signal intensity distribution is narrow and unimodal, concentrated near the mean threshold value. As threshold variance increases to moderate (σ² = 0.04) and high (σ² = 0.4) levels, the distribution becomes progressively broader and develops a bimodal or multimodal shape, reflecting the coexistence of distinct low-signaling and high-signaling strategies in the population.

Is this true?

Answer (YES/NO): NO